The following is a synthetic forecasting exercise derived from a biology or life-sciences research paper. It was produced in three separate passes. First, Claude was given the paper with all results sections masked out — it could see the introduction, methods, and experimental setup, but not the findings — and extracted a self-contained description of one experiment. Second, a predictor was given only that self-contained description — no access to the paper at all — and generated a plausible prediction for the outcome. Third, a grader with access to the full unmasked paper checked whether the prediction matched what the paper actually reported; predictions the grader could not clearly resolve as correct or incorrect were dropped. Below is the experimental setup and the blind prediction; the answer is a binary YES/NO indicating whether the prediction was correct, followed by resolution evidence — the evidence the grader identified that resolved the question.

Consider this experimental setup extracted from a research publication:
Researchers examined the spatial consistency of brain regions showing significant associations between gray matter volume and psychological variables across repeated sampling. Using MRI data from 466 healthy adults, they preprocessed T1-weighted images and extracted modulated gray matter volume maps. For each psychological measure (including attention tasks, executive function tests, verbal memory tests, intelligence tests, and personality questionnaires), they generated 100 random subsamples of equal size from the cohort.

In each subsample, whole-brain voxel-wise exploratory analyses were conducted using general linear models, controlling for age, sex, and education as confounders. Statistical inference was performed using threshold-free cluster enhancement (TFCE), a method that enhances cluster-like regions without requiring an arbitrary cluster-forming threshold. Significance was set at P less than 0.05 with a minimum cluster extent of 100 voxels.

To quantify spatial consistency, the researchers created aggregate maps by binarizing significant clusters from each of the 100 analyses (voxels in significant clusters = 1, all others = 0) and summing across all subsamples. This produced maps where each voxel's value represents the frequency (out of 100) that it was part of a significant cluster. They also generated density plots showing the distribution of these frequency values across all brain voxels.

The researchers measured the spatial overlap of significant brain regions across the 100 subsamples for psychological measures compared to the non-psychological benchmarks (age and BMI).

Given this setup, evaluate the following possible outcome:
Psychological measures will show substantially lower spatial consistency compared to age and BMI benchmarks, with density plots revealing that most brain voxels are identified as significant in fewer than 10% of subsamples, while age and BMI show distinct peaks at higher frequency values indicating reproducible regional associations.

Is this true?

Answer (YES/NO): NO